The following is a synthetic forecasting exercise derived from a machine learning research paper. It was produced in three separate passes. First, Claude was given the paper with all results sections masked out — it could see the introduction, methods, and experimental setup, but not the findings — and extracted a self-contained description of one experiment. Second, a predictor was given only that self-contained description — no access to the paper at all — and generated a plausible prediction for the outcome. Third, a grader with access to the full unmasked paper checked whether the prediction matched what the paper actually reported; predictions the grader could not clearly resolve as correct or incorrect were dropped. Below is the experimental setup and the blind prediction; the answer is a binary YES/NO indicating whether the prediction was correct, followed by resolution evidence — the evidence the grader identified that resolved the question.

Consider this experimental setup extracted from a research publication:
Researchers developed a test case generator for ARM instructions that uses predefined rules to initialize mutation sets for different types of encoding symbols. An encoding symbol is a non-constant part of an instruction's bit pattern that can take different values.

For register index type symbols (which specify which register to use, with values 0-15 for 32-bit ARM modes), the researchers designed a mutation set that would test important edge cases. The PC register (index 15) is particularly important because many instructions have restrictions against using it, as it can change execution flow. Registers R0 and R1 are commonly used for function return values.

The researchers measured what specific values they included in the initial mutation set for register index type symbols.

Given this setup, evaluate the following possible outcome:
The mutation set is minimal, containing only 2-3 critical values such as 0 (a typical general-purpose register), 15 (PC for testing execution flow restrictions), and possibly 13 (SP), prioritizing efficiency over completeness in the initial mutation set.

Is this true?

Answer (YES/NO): NO